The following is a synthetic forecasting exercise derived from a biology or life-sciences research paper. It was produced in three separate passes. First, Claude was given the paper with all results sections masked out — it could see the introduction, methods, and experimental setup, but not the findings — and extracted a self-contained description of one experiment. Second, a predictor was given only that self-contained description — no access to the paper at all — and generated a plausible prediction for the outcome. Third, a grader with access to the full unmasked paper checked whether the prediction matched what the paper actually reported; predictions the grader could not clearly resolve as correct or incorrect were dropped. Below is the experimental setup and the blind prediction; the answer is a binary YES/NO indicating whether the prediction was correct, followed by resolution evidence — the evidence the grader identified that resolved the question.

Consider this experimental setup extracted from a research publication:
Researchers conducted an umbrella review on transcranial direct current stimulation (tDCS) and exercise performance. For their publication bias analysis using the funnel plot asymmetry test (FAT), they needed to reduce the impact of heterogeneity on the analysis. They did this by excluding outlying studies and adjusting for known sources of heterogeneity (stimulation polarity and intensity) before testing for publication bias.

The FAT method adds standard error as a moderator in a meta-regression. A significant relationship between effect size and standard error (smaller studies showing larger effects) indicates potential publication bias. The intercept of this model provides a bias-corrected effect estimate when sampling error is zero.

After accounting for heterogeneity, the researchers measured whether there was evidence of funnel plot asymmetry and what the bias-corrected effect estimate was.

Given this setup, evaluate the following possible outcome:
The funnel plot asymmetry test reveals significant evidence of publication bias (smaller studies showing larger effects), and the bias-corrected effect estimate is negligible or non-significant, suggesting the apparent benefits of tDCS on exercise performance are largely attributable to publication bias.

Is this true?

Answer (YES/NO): NO